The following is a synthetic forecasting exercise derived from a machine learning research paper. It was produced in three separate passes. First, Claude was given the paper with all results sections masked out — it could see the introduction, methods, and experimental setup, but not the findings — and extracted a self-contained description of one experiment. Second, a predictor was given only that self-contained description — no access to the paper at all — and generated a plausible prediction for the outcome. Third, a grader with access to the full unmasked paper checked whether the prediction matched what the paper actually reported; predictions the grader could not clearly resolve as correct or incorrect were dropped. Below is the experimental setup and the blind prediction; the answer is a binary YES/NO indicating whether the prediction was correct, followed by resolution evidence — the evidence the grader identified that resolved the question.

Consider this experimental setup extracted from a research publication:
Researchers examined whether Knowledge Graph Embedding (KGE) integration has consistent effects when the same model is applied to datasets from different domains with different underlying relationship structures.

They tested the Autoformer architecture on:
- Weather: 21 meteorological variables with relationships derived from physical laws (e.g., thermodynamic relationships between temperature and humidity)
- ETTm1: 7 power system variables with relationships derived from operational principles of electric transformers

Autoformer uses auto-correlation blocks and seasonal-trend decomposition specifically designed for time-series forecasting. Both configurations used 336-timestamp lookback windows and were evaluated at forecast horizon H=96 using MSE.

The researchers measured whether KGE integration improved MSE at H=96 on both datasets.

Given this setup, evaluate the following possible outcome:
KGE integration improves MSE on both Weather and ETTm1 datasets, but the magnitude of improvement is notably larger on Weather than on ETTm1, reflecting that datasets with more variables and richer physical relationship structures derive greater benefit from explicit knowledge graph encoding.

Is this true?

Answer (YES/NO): NO